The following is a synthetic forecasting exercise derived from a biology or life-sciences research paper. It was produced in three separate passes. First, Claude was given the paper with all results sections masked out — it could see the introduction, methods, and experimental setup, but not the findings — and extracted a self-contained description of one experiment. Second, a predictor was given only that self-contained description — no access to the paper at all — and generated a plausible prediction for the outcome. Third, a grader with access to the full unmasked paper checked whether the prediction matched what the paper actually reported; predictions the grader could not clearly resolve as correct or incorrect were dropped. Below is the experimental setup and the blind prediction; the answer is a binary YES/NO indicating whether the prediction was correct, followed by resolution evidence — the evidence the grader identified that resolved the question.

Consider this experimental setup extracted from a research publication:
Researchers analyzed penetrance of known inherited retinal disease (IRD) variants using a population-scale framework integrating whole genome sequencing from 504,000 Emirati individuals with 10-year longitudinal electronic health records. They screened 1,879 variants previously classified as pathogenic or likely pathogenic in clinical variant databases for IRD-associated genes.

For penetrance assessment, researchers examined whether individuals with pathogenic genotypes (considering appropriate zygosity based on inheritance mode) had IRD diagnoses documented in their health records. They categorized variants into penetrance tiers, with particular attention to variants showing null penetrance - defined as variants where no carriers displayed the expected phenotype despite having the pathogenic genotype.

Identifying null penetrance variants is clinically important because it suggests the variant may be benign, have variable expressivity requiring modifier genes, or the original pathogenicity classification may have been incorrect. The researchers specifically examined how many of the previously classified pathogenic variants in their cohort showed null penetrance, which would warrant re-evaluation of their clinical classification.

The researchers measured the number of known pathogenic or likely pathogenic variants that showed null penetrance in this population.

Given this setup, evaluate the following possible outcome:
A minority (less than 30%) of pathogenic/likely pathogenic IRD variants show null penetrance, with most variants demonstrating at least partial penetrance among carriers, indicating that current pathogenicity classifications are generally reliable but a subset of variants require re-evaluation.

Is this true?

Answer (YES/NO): YES